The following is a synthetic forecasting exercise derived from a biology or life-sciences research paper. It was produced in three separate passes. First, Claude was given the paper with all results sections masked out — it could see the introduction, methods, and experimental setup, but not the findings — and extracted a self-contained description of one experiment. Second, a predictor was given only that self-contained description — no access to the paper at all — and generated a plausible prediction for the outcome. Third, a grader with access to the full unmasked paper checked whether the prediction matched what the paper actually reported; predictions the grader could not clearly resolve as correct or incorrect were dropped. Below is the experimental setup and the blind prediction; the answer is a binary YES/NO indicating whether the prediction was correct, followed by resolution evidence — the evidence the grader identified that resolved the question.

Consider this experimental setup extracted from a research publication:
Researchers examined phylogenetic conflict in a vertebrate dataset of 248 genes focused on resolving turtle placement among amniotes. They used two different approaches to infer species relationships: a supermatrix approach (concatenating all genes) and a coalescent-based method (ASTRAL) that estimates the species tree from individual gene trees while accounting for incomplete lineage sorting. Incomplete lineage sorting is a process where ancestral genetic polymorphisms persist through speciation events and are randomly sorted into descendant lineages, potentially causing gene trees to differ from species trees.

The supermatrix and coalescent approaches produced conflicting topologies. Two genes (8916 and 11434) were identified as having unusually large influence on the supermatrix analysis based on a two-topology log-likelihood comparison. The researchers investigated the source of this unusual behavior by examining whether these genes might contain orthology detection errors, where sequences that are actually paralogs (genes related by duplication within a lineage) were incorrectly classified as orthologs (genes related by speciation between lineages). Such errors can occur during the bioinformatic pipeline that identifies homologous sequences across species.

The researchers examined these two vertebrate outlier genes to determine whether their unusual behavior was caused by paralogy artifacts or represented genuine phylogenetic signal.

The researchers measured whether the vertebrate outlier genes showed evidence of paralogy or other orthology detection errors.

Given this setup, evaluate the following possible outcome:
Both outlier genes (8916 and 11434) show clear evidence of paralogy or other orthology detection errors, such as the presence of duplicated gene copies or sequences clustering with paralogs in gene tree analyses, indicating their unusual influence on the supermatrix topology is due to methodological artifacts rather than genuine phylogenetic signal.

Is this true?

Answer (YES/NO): YES